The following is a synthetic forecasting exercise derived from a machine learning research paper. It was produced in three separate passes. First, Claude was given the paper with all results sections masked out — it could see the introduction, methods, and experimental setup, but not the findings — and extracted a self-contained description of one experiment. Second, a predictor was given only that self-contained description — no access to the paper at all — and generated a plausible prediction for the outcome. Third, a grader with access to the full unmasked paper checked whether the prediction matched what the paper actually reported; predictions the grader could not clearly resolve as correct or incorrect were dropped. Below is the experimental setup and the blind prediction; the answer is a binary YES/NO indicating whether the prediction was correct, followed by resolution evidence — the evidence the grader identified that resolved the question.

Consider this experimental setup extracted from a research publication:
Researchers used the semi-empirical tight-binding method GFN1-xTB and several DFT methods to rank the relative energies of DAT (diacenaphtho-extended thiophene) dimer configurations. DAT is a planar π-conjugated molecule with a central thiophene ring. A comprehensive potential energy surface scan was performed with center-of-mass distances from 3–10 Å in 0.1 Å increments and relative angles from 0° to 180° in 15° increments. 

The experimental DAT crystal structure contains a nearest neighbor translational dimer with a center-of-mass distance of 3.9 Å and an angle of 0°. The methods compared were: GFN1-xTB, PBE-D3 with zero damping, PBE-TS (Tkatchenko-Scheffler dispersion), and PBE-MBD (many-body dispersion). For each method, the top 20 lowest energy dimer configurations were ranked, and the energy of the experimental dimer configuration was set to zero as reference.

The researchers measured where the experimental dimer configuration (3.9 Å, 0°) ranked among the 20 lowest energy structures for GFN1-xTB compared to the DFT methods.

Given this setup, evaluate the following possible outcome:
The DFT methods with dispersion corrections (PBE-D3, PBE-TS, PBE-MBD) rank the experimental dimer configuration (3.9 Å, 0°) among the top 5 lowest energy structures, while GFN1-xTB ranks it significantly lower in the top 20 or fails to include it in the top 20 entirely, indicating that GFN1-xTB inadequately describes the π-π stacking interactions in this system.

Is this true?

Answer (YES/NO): NO